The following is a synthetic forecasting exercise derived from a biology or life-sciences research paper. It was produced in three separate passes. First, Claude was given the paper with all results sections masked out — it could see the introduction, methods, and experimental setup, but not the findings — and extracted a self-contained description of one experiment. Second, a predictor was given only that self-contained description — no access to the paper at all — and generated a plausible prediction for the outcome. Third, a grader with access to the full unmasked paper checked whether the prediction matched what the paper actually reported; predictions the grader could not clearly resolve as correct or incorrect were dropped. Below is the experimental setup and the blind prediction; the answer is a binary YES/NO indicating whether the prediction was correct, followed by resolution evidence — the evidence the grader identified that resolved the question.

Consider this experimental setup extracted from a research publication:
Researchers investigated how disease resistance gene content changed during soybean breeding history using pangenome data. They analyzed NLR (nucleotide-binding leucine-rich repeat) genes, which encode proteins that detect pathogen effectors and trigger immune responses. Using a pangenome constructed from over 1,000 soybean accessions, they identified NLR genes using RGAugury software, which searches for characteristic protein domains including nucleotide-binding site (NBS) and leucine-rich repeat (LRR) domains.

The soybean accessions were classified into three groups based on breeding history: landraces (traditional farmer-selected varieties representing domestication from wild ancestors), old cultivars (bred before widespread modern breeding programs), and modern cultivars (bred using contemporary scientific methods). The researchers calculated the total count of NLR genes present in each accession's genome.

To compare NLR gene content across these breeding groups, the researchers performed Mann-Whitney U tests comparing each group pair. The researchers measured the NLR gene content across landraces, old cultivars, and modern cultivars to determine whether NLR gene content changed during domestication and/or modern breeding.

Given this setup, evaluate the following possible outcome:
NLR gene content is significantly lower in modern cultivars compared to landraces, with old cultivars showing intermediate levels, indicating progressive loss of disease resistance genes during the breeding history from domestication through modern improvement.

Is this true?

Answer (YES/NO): NO